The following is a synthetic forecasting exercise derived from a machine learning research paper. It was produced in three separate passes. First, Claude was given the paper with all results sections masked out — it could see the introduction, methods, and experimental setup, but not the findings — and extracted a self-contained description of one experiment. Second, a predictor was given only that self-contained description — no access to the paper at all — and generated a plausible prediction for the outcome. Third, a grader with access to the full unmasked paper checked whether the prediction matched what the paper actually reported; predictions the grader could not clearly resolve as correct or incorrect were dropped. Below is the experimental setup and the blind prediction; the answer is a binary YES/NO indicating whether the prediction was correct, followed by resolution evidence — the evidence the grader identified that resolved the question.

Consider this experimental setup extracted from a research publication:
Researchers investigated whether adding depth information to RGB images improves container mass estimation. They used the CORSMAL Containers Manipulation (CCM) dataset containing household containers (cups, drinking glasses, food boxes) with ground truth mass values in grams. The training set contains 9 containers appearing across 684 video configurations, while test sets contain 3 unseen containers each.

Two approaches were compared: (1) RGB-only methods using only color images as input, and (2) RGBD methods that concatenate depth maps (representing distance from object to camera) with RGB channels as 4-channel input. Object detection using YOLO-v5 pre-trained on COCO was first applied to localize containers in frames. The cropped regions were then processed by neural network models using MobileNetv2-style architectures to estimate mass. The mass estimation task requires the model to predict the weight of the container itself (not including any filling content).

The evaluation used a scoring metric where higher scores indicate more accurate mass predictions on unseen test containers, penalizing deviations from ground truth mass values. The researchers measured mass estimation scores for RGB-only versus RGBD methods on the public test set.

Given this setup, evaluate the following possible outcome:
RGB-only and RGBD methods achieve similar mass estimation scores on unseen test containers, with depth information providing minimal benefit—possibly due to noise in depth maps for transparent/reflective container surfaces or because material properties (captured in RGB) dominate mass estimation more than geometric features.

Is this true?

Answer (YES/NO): NO